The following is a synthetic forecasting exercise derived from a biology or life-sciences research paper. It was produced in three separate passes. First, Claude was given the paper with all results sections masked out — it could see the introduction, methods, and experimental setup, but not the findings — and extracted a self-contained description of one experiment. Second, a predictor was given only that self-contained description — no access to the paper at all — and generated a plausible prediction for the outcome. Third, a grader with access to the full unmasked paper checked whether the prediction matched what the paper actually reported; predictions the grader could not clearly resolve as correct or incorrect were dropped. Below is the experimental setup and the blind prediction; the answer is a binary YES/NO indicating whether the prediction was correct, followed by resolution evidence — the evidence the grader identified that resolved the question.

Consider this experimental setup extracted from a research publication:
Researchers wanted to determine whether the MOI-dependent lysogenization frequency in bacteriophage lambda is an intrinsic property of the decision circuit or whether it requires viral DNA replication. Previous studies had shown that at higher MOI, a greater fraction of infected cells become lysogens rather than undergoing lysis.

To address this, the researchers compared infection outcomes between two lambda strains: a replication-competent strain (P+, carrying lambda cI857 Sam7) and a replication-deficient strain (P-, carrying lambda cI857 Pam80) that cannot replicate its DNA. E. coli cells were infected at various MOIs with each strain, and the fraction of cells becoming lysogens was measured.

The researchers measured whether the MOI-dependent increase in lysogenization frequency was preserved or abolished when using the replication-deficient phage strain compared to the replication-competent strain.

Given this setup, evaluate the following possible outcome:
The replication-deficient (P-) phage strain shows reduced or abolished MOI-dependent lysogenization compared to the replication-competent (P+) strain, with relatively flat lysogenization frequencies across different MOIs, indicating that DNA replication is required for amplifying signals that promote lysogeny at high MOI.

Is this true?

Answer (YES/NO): NO